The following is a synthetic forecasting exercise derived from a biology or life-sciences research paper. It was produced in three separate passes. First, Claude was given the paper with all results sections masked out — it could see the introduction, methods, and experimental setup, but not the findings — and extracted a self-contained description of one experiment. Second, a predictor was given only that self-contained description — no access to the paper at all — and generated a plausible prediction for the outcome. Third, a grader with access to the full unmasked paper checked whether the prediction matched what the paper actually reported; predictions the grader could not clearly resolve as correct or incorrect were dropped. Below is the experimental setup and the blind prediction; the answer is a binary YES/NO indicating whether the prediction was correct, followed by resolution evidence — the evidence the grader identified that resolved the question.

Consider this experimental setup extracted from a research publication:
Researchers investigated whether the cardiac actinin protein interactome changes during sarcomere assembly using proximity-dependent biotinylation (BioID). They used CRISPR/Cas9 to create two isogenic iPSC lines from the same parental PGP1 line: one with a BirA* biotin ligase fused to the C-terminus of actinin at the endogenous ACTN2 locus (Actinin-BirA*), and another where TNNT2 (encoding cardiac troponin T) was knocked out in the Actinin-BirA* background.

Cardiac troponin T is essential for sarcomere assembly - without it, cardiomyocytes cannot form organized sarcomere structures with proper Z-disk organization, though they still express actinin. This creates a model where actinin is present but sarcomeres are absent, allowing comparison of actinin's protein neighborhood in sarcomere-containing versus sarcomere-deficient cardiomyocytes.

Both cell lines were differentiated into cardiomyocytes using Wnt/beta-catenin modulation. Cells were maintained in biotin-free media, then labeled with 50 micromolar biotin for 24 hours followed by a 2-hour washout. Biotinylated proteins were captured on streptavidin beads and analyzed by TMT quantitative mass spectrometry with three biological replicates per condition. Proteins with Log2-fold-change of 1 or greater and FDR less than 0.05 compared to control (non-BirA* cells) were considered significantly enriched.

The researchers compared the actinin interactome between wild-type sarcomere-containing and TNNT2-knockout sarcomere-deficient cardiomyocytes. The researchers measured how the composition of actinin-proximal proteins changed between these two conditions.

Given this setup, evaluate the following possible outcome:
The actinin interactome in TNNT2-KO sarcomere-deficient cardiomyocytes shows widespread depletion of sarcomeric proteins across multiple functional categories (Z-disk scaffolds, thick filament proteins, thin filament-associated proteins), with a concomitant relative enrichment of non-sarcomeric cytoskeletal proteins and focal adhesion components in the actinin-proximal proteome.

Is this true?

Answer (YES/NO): NO